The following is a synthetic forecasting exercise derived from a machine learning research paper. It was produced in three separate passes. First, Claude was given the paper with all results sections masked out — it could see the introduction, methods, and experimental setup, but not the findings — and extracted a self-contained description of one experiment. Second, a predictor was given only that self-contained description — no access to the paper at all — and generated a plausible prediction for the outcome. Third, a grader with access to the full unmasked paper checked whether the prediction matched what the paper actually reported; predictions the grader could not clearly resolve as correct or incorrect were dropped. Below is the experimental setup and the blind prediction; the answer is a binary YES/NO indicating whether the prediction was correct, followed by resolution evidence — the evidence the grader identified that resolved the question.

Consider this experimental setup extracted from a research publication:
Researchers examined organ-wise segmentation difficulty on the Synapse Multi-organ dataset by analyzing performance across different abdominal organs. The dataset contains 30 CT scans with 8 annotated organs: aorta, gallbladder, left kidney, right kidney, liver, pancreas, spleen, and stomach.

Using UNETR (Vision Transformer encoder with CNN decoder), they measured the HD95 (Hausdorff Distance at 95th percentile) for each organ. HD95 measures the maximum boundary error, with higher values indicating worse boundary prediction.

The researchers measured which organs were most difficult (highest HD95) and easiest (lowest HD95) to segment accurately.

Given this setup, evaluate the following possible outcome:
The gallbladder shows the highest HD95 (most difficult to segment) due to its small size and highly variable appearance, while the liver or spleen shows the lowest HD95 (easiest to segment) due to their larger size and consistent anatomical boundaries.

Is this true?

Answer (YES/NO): NO